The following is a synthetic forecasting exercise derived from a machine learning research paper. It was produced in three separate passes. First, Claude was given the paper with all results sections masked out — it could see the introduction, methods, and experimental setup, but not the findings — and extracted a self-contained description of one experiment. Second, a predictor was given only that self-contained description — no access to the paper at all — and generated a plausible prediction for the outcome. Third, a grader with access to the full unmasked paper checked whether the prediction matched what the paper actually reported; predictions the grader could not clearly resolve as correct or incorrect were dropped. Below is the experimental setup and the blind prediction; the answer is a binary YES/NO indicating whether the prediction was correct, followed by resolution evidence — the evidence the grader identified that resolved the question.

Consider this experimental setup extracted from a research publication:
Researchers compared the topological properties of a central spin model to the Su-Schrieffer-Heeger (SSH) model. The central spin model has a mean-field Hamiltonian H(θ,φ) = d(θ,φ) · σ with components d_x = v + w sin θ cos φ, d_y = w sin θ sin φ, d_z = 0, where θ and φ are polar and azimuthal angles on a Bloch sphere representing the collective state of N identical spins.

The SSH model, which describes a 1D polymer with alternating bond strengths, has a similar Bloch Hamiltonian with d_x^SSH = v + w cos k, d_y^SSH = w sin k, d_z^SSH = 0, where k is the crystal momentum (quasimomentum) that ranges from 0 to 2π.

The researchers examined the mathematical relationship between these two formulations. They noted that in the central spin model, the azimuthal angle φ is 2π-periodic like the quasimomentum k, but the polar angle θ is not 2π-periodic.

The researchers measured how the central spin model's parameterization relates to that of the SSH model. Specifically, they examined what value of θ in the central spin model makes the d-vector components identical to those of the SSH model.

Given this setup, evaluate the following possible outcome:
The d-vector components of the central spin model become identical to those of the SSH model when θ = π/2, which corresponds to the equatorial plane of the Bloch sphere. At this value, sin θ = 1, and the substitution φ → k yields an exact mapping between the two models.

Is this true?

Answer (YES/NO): YES